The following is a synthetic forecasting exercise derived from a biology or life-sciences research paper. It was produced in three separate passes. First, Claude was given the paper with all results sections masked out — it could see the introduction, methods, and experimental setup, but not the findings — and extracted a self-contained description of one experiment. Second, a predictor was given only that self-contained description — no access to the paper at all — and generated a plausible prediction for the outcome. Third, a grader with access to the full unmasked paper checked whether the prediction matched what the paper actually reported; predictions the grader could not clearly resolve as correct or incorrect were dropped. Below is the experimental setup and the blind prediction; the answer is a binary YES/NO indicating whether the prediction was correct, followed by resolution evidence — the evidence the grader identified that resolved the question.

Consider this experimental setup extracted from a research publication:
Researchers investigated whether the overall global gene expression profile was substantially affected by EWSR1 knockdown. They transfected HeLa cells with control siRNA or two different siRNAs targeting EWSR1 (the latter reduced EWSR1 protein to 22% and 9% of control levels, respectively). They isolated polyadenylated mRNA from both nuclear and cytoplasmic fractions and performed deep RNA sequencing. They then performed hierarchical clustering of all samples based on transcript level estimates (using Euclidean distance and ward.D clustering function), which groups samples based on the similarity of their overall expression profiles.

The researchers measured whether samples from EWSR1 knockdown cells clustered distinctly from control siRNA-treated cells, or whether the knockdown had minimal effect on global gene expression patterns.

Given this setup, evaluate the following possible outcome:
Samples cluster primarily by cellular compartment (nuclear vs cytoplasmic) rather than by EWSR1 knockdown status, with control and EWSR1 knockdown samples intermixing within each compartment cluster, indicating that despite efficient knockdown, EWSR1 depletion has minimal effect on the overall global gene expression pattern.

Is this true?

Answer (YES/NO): YES